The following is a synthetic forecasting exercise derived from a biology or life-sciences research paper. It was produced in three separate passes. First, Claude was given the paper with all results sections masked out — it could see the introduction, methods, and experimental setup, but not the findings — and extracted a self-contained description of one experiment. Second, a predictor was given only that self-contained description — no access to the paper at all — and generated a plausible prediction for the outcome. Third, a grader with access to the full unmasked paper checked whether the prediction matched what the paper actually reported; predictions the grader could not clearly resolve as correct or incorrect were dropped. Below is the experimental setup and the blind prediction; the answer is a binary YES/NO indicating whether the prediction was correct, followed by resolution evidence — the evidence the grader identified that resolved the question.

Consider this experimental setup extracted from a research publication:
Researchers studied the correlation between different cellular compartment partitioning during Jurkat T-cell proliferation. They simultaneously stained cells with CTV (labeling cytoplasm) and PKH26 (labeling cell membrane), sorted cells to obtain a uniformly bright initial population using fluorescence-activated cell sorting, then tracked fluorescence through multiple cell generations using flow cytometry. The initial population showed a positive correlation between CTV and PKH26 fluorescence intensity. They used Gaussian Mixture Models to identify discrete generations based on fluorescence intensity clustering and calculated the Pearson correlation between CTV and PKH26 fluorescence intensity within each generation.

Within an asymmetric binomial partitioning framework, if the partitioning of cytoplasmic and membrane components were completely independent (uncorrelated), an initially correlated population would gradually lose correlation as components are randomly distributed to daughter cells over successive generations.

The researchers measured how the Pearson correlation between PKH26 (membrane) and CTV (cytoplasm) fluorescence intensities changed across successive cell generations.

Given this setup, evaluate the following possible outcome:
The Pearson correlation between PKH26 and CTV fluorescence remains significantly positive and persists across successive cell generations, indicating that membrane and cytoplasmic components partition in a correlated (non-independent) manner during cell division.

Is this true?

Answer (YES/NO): YES